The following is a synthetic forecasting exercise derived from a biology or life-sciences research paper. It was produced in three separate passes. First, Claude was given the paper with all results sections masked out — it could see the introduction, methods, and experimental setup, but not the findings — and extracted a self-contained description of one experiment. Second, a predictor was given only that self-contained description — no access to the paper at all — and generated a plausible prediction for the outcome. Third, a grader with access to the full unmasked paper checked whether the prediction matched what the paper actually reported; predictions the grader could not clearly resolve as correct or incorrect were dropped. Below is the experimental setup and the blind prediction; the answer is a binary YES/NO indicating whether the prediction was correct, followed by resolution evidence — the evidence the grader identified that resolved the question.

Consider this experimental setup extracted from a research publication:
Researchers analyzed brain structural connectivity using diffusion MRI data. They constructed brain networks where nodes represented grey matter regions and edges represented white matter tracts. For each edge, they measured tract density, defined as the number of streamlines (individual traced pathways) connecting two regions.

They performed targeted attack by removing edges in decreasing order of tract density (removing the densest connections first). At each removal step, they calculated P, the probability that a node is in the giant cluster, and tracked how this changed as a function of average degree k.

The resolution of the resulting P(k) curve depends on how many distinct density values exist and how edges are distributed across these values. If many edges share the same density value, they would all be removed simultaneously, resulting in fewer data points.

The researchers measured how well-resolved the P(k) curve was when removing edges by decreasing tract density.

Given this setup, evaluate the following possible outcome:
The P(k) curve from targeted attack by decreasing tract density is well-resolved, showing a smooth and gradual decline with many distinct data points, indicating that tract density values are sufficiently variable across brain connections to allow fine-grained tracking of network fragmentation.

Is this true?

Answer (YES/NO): NO